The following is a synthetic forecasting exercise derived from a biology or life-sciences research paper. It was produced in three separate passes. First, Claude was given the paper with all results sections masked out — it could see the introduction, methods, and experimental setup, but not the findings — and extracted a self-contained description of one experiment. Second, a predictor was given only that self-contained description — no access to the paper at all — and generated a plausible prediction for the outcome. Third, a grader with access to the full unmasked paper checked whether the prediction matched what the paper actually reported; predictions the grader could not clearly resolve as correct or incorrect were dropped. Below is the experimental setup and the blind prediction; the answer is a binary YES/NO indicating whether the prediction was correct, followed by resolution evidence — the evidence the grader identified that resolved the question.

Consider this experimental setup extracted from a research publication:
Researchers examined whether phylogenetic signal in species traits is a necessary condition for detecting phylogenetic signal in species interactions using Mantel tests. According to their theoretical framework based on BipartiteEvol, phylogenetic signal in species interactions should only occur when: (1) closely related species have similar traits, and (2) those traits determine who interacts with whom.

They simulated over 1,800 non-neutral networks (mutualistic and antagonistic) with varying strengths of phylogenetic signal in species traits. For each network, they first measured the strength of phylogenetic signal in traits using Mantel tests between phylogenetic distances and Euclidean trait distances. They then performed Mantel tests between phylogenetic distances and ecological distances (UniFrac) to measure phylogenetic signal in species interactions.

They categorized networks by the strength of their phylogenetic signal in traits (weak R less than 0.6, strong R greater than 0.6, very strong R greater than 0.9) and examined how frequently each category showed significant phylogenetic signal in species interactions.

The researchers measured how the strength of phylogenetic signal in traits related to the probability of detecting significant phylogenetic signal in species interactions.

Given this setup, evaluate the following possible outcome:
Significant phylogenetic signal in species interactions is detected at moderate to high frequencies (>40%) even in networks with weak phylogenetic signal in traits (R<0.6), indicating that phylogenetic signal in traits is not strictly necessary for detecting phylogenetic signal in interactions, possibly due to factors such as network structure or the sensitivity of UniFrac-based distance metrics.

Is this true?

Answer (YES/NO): NO